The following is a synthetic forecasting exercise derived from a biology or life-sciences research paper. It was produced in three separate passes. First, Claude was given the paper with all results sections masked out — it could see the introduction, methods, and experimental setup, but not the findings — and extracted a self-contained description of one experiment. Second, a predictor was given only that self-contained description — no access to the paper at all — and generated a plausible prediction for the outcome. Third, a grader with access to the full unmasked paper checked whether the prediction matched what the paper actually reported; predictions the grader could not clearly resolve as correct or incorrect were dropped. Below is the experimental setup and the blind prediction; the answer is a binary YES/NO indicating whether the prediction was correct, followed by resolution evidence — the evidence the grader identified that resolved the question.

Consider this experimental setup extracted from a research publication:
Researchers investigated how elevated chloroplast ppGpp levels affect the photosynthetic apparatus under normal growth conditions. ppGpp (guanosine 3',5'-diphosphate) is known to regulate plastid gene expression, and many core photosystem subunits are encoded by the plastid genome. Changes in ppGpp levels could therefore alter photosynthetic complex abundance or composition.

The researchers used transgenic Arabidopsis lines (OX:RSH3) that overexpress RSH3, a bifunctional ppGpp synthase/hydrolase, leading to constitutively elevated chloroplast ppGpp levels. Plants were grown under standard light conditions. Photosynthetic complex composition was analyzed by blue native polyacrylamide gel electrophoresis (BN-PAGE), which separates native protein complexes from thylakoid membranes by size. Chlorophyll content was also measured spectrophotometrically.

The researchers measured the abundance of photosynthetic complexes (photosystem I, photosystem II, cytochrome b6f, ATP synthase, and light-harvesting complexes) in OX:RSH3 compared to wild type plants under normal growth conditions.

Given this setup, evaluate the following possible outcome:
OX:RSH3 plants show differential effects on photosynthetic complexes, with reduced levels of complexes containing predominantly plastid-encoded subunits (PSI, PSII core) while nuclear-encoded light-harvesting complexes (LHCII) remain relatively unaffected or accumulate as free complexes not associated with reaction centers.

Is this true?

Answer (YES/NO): YES